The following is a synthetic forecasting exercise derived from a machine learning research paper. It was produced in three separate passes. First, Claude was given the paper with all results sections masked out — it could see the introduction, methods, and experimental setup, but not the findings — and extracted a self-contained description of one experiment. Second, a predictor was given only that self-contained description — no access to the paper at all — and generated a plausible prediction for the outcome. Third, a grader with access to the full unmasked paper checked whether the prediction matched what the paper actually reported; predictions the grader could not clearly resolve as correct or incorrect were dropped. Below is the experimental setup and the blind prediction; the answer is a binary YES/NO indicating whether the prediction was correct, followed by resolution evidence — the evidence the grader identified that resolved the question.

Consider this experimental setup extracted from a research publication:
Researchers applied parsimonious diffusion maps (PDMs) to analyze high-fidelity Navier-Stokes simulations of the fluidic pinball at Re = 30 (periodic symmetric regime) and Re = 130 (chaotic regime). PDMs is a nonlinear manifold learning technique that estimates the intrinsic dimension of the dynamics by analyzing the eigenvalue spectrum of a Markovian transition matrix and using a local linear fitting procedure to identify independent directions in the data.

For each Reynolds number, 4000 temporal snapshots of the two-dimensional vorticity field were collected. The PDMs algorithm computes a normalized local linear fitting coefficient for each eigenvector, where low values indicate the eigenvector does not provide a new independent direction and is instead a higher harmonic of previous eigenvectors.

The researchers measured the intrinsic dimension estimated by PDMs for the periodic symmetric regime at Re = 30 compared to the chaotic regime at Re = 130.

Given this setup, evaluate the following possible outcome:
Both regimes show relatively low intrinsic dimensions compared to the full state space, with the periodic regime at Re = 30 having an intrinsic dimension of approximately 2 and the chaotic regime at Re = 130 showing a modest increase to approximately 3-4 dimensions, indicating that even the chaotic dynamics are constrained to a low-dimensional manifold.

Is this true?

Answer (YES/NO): YES